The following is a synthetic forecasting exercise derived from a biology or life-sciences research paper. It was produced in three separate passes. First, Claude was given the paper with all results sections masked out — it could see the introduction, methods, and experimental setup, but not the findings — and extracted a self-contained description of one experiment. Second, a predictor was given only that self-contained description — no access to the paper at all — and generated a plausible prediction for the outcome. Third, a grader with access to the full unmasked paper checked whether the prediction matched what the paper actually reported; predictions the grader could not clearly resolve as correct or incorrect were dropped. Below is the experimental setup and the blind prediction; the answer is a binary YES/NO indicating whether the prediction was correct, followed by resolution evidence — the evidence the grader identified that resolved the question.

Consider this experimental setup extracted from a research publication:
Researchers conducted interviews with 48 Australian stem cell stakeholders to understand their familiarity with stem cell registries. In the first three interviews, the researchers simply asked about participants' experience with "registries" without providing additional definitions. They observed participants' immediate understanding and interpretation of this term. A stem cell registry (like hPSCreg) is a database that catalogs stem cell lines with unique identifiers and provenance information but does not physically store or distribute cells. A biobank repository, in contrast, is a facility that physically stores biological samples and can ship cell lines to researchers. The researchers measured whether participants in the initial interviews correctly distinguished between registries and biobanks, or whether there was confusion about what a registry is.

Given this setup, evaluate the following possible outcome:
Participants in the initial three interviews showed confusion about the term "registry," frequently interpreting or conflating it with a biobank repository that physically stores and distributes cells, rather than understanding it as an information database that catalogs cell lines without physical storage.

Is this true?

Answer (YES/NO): YES